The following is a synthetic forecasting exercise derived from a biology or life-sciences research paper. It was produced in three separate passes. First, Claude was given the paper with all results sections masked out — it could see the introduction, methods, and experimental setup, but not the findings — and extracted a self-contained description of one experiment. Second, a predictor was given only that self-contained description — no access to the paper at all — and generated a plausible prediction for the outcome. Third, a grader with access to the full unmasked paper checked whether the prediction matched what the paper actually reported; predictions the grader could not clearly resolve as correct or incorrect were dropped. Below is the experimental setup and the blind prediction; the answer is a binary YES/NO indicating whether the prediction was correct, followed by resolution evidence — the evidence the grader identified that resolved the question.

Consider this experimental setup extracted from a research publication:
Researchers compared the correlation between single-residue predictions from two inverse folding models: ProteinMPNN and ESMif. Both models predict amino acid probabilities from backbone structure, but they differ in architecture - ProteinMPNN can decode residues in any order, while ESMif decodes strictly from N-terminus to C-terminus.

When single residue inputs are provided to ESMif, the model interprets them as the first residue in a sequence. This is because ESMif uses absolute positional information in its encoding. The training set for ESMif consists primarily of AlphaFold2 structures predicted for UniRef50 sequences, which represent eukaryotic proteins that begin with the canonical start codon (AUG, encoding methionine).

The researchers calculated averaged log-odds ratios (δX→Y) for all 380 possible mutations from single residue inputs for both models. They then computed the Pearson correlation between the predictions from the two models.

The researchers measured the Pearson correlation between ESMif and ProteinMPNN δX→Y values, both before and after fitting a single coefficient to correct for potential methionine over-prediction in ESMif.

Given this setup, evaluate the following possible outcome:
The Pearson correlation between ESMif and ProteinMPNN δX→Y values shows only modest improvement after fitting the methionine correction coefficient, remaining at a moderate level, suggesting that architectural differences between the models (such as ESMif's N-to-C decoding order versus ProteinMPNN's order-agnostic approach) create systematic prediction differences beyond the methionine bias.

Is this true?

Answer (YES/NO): NO